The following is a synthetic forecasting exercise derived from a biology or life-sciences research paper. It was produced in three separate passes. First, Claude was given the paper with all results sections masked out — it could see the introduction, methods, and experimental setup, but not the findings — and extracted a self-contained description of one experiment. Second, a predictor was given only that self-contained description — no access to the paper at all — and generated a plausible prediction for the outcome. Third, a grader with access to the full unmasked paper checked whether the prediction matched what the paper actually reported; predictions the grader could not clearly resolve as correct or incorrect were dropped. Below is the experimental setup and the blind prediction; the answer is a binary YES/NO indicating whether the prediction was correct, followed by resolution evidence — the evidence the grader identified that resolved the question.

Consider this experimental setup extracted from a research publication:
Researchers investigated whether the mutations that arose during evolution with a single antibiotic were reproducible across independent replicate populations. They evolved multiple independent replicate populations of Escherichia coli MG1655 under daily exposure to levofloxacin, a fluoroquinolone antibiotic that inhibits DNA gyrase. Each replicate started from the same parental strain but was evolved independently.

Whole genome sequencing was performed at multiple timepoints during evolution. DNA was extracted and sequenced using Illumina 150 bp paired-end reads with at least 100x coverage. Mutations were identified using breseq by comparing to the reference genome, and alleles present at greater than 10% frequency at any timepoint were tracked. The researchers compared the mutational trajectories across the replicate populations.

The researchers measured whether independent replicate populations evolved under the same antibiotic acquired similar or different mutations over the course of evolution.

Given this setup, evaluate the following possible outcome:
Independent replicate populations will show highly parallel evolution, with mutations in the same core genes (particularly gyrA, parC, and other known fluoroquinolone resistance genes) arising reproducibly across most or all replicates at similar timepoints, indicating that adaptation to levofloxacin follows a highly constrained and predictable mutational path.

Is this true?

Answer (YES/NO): NO